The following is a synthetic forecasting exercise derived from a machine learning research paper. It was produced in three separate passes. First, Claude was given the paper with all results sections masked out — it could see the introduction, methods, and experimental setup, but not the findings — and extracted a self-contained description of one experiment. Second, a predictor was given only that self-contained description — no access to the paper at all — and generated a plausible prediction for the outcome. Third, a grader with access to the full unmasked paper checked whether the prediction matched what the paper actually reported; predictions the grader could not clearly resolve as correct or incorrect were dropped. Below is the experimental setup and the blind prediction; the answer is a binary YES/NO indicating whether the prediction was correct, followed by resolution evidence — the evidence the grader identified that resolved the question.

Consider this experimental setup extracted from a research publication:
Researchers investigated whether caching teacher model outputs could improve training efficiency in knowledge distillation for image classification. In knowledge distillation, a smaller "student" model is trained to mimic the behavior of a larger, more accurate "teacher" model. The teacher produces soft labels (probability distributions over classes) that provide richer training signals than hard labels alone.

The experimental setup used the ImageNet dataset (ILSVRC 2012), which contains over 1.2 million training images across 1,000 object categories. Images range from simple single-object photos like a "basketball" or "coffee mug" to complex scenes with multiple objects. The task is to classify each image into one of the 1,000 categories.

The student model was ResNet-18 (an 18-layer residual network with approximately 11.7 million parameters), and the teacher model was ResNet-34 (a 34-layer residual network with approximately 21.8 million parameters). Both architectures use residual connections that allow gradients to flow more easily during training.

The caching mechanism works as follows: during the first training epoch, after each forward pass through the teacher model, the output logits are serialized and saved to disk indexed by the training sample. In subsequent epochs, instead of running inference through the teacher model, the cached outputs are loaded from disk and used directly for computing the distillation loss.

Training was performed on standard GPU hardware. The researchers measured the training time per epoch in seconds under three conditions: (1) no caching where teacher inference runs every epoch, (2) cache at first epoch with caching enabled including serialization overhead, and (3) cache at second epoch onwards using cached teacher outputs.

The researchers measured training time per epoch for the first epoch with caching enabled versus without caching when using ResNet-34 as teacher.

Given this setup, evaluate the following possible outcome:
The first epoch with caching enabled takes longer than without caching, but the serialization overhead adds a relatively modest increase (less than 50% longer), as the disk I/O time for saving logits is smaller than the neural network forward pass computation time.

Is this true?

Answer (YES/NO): YES